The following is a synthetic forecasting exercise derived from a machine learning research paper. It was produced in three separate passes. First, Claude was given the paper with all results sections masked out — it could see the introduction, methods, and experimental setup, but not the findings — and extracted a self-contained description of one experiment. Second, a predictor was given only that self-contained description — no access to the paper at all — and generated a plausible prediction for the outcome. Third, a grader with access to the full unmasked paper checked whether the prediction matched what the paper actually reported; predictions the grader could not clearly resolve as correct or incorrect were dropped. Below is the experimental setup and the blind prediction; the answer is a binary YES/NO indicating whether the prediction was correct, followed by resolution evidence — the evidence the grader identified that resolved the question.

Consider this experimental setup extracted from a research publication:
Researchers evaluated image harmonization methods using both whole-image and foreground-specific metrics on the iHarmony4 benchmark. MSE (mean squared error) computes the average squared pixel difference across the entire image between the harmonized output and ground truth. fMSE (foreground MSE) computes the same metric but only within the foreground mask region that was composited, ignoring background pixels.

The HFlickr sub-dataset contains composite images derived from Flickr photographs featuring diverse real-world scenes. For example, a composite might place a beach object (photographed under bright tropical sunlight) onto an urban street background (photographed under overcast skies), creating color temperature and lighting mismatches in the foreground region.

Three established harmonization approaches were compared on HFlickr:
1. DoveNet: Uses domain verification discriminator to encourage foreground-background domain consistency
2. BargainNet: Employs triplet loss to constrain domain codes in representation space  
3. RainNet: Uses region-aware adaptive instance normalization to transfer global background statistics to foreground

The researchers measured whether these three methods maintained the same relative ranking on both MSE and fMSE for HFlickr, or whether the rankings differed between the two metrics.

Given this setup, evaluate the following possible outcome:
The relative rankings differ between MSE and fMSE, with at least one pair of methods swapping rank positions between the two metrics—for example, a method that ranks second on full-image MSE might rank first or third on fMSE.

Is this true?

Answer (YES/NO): YES